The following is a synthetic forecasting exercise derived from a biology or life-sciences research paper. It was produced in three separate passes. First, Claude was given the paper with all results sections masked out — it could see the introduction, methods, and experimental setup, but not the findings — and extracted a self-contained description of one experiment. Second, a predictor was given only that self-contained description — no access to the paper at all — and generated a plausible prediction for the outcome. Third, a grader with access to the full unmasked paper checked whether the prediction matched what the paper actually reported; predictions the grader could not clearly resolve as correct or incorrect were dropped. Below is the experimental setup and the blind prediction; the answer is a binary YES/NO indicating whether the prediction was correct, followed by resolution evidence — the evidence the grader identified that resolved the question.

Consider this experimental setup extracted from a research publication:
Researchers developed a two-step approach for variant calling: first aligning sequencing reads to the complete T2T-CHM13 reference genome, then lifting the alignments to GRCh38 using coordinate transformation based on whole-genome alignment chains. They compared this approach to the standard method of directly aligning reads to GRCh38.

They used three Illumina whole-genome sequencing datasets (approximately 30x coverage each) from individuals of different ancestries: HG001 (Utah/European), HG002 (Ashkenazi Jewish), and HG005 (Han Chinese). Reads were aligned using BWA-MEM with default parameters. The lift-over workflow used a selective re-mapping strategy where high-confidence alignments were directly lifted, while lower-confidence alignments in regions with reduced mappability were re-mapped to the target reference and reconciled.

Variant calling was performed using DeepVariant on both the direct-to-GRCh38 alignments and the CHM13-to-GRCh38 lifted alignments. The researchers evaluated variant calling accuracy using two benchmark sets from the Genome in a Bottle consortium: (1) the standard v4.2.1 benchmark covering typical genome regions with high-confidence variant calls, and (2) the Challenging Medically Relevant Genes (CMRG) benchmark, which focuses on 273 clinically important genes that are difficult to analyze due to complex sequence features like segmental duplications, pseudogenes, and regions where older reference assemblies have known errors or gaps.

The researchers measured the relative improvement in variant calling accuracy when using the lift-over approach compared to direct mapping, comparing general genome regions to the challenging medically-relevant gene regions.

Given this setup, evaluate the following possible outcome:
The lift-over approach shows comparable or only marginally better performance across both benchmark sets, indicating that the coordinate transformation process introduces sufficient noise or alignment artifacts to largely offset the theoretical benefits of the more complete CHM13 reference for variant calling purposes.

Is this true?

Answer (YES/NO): NO